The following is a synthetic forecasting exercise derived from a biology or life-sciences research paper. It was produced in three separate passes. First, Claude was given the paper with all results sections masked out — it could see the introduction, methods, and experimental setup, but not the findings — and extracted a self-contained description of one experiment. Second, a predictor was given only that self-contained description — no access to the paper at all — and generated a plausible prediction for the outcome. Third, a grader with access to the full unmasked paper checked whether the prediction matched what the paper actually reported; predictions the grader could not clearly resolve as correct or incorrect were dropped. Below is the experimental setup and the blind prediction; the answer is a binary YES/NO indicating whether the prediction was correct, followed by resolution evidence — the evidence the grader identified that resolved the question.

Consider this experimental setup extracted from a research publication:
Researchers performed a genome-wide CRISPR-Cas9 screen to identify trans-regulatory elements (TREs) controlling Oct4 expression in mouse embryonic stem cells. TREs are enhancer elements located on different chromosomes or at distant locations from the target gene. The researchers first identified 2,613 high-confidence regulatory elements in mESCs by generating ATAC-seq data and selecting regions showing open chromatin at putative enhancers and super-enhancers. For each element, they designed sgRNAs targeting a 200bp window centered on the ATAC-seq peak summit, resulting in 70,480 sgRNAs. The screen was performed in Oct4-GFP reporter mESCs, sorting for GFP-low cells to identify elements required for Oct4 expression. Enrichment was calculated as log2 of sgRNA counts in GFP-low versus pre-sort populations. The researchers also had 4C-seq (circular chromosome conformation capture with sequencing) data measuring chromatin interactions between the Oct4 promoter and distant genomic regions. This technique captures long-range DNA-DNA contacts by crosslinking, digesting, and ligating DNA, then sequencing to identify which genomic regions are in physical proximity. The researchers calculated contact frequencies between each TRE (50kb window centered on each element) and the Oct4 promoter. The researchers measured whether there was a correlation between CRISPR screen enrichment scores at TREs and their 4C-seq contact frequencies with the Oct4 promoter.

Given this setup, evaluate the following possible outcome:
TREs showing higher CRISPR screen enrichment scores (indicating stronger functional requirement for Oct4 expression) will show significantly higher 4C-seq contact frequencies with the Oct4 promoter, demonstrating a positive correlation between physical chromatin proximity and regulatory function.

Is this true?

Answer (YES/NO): NO